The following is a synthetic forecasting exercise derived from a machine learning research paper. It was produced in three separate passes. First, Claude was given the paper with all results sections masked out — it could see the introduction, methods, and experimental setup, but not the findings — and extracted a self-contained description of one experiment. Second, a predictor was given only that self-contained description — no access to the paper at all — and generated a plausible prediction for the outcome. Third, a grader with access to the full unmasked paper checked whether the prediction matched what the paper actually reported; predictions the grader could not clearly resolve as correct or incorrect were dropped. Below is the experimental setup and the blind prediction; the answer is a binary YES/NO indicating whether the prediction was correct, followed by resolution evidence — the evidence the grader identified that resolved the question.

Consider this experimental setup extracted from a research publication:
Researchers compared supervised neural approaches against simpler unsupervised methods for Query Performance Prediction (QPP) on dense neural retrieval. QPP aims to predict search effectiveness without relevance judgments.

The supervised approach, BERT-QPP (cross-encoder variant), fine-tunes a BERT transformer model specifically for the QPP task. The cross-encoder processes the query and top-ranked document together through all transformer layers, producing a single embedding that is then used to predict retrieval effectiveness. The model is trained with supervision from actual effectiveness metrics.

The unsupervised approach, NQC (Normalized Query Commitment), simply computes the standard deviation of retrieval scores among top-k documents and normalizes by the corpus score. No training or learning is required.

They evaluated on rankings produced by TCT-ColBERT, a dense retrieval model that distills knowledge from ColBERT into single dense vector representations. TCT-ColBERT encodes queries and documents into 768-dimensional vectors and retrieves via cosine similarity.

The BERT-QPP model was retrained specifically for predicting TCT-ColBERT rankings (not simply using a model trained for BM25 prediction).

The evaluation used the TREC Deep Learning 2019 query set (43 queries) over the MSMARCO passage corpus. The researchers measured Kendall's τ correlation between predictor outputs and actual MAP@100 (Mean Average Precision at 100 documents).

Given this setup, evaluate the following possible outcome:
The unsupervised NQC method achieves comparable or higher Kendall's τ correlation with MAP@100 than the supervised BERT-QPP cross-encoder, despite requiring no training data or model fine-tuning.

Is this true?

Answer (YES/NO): YES